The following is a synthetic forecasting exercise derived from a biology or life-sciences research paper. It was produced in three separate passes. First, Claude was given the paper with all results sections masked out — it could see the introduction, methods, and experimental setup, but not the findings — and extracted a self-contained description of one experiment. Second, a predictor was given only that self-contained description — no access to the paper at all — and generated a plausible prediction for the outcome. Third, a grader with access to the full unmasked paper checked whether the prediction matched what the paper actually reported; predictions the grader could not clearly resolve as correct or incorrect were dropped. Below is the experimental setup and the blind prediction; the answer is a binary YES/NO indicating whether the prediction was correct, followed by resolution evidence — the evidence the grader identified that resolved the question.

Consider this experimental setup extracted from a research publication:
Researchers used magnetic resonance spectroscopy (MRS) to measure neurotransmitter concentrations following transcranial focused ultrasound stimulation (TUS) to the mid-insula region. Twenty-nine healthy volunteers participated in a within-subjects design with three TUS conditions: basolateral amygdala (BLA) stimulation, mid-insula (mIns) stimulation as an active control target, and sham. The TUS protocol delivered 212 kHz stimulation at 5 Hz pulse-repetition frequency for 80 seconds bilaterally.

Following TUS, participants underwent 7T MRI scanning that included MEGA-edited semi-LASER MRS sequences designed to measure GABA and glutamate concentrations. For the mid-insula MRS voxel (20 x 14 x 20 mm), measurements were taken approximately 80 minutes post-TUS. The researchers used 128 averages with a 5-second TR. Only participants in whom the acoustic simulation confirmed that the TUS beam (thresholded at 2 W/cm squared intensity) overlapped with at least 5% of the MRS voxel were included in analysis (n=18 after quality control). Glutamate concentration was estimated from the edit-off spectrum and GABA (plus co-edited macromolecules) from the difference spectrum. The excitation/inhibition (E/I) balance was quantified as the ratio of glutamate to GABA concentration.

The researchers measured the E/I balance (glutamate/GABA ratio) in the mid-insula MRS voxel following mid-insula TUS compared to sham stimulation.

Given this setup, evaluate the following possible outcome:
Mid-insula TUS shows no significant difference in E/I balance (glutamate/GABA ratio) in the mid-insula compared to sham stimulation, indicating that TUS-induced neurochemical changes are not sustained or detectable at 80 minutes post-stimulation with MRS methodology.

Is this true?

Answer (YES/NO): NO